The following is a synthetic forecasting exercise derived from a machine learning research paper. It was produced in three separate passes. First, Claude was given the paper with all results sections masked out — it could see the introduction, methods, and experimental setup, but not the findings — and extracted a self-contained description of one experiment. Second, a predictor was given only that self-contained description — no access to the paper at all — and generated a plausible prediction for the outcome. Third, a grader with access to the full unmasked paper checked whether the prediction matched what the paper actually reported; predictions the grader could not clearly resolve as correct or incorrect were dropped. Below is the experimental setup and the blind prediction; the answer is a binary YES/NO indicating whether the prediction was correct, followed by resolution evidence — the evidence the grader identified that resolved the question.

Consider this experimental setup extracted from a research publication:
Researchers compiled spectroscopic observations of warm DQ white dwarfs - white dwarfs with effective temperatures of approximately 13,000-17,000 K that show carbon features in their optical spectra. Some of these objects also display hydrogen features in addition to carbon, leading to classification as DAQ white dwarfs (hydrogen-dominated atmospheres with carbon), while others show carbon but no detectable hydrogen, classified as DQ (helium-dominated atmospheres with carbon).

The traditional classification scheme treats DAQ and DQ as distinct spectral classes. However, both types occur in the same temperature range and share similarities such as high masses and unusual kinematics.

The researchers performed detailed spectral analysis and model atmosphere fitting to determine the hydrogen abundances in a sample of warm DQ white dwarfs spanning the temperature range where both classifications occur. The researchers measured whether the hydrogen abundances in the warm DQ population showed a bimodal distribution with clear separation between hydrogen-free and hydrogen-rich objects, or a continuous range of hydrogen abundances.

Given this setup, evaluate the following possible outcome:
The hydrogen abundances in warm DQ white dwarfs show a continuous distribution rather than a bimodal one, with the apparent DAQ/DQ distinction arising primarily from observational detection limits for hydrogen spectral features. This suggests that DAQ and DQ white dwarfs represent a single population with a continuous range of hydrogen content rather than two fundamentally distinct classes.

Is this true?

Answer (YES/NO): YES